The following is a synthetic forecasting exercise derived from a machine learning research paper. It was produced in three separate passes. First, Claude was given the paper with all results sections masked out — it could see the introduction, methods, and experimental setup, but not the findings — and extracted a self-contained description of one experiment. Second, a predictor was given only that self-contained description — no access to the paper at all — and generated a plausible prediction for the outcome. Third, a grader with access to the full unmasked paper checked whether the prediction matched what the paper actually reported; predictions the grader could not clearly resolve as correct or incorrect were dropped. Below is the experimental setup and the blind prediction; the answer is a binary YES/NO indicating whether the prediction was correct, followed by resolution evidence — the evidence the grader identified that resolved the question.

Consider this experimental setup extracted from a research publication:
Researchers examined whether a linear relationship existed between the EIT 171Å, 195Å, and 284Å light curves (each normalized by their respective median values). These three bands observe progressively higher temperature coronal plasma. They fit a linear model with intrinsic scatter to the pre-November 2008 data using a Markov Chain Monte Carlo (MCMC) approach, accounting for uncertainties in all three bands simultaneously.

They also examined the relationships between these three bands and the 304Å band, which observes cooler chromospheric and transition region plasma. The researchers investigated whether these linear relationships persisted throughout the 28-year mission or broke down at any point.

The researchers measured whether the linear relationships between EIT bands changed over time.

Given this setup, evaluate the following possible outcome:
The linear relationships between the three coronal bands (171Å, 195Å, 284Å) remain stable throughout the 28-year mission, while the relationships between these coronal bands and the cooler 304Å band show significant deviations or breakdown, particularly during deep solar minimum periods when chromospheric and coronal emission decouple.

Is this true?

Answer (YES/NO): NO